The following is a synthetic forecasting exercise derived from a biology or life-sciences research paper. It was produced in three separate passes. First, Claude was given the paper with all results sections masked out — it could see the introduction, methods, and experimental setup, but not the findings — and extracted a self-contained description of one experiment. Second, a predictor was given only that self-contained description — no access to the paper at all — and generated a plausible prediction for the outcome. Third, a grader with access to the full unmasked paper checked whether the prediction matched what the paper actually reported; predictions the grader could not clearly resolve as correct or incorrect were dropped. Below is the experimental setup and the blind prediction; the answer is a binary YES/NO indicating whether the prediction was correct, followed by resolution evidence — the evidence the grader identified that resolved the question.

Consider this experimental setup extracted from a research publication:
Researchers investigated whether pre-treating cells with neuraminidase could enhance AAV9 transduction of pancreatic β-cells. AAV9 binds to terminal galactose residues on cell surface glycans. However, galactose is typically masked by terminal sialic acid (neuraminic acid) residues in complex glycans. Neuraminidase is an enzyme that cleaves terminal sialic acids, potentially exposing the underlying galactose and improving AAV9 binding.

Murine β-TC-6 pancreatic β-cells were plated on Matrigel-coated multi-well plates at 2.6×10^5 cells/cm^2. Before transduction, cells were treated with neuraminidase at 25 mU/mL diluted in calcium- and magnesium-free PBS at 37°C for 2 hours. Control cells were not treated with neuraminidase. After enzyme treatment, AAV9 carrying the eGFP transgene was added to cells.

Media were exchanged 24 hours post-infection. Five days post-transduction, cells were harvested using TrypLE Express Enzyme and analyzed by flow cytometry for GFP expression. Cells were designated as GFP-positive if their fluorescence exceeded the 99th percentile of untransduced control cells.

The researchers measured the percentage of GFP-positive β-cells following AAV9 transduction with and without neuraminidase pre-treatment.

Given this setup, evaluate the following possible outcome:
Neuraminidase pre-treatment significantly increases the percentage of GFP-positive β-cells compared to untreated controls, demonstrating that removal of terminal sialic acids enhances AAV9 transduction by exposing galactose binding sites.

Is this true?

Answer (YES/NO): NO